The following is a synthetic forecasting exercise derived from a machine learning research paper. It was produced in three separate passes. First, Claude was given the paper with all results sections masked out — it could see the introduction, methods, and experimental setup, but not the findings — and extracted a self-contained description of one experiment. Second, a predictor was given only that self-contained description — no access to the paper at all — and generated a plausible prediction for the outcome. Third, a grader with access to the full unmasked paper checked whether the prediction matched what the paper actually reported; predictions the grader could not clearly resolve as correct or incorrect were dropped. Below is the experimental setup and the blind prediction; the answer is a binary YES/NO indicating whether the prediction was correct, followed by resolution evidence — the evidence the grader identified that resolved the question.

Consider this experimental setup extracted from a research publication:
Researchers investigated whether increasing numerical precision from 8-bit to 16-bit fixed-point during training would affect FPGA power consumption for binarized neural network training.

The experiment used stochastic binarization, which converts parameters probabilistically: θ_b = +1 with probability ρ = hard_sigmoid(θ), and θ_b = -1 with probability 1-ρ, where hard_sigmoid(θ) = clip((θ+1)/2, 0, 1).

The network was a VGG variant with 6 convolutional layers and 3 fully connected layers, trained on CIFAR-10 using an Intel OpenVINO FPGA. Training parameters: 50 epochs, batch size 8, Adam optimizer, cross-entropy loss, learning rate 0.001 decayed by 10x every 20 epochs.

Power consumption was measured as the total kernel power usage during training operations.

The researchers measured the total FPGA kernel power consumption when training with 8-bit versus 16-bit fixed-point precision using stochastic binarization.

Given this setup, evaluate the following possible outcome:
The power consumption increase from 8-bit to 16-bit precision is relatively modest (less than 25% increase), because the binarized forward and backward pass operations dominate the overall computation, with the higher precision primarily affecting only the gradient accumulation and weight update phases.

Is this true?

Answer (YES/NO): NO